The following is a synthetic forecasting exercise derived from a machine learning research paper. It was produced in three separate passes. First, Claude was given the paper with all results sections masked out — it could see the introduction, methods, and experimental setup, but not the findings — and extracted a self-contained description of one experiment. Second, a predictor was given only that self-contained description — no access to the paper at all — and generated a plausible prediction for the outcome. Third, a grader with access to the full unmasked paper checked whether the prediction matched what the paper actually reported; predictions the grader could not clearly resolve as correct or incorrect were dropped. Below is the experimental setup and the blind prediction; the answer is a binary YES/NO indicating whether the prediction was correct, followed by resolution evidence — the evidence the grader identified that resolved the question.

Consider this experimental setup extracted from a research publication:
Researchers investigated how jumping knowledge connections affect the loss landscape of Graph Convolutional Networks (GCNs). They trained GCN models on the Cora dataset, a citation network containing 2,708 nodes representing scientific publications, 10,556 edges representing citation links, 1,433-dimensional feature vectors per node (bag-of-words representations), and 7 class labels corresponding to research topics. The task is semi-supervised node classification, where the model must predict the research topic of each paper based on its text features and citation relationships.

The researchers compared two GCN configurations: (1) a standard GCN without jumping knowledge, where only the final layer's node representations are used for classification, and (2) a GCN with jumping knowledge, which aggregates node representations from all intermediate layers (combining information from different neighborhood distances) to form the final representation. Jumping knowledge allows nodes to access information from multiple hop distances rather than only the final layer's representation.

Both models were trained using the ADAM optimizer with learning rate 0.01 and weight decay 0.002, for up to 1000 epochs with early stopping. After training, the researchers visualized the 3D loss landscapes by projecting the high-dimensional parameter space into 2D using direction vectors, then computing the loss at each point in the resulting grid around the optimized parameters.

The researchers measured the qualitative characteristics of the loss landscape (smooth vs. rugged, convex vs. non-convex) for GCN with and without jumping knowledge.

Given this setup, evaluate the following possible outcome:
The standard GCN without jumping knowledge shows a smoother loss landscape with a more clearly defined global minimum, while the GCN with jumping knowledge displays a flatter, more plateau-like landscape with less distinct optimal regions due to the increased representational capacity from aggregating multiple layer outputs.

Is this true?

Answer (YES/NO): NO